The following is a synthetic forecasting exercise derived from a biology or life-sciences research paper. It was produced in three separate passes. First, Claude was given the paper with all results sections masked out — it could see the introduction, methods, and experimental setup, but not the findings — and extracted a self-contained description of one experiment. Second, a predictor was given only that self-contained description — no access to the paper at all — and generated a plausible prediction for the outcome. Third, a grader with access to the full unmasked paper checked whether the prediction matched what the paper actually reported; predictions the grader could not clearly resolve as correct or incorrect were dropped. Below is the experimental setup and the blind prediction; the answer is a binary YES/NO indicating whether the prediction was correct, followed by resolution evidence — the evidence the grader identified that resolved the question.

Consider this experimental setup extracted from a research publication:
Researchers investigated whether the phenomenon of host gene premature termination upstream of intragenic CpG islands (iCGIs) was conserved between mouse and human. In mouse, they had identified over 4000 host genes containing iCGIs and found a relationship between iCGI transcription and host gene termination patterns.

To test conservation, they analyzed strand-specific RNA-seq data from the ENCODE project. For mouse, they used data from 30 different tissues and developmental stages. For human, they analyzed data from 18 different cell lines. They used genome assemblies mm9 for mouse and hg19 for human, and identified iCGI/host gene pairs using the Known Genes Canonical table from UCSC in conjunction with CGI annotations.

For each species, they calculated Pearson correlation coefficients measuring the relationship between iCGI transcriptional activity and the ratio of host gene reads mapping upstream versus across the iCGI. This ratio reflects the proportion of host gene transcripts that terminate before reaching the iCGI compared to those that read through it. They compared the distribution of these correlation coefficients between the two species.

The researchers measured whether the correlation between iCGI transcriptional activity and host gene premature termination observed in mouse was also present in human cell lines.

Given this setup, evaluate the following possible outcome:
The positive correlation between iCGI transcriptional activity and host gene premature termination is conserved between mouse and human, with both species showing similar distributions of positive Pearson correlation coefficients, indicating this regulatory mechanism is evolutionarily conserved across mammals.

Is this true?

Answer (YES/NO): YES